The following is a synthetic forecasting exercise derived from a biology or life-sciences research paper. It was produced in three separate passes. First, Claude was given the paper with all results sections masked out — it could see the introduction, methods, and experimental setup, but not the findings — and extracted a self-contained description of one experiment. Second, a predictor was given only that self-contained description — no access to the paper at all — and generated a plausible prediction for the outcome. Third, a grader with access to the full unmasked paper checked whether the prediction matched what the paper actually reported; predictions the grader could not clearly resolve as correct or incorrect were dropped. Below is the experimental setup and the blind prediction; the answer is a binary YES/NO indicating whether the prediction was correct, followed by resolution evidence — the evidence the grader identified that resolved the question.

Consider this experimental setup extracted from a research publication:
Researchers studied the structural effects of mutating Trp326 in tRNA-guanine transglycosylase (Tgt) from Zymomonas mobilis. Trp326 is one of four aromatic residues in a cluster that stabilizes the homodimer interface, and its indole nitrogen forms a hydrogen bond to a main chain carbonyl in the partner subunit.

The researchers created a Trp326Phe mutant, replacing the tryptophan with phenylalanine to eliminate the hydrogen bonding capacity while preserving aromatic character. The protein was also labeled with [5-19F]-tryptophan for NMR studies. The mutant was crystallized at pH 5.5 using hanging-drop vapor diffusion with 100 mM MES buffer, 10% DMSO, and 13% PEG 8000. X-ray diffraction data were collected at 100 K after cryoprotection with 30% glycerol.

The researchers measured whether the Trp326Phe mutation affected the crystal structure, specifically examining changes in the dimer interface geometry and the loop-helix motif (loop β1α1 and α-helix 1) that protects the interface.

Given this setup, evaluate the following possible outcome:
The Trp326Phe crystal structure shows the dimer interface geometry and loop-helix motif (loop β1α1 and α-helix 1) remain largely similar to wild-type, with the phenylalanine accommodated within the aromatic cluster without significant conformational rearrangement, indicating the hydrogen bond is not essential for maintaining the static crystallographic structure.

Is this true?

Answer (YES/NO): YES